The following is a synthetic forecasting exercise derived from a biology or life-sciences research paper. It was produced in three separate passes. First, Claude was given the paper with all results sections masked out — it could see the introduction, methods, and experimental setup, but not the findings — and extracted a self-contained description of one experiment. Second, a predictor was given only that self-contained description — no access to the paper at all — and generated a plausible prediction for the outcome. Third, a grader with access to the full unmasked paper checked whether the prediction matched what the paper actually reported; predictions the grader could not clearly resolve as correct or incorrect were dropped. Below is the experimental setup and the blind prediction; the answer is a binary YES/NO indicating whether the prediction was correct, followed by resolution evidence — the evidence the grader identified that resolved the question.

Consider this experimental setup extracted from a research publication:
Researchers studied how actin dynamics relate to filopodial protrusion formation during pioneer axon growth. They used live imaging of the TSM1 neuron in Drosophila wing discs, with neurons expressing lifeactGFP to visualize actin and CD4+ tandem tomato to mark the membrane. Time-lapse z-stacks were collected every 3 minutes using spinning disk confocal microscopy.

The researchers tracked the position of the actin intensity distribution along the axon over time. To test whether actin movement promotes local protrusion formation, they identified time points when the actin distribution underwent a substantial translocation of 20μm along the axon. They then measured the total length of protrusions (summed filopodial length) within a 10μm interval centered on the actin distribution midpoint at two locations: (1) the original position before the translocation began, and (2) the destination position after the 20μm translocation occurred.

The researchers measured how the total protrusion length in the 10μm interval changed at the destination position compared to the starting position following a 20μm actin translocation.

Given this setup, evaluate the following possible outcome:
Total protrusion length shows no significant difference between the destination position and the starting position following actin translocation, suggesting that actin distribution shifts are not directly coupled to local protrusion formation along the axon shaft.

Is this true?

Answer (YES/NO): NO